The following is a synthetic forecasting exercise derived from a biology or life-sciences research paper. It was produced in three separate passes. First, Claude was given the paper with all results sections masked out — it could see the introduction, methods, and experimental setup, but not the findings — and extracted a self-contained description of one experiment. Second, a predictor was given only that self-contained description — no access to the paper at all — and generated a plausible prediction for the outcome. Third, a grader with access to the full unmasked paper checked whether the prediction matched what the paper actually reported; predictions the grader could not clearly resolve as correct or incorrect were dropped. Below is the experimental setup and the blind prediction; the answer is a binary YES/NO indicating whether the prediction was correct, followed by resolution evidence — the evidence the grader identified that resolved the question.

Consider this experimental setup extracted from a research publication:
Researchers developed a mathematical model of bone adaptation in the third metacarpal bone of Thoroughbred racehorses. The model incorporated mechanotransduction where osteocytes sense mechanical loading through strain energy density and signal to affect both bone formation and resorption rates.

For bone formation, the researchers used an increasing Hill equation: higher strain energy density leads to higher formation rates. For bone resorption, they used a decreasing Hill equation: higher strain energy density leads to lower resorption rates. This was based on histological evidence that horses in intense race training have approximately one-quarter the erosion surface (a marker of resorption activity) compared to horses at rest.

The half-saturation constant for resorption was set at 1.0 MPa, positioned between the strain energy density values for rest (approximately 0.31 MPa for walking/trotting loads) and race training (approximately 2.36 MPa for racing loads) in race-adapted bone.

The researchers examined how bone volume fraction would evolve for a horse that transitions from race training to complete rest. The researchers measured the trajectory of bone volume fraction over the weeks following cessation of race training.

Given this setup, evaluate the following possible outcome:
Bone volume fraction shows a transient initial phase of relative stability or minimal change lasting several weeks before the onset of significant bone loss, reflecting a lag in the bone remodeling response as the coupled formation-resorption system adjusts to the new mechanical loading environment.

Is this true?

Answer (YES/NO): NO